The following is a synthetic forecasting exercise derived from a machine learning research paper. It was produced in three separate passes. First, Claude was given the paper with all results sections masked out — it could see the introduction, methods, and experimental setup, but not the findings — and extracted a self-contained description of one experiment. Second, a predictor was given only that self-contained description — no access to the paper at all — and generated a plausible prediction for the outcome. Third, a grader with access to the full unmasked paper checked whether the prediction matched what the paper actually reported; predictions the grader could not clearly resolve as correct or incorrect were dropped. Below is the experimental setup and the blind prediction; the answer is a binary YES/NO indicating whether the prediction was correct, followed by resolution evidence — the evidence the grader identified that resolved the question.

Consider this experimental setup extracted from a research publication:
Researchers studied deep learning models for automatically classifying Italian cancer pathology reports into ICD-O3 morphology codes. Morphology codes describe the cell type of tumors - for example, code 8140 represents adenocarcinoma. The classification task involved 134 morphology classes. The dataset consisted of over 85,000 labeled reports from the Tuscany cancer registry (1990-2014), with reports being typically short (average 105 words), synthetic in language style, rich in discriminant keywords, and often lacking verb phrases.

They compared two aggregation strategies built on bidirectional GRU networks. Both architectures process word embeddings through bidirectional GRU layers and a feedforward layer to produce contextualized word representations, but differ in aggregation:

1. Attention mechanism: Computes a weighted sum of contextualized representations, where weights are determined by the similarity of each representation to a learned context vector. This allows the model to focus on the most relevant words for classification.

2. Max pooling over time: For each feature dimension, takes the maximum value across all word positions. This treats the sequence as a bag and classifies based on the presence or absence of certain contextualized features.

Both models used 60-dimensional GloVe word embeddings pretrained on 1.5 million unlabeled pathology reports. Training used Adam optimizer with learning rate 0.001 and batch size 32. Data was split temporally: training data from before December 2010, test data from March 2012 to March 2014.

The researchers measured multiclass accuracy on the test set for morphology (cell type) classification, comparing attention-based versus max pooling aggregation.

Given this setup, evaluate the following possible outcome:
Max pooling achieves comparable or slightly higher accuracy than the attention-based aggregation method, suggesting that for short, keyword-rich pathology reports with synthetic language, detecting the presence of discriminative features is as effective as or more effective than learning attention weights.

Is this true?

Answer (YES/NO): NO